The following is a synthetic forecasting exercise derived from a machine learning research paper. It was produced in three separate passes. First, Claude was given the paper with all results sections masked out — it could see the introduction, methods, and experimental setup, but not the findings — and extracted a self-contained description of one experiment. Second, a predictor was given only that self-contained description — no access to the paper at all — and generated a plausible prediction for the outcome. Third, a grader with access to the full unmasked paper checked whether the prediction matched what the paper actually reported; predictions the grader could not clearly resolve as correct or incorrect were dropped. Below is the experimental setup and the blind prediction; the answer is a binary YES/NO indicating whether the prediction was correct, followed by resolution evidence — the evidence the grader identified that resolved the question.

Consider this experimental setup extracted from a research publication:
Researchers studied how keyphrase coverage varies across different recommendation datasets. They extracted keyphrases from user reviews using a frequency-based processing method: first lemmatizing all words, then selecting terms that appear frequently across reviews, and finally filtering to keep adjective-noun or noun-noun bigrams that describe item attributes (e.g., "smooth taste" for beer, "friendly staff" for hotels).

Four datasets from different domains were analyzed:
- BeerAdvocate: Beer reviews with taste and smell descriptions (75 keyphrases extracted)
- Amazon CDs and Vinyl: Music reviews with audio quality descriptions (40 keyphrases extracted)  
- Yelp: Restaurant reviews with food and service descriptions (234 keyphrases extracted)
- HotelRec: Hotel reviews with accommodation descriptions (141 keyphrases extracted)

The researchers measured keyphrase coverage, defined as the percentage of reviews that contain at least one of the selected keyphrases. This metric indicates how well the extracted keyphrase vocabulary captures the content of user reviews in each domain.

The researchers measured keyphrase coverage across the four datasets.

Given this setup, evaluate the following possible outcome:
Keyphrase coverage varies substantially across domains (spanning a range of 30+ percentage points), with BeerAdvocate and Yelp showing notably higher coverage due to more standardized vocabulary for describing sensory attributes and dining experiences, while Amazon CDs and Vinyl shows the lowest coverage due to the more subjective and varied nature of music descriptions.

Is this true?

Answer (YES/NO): NO